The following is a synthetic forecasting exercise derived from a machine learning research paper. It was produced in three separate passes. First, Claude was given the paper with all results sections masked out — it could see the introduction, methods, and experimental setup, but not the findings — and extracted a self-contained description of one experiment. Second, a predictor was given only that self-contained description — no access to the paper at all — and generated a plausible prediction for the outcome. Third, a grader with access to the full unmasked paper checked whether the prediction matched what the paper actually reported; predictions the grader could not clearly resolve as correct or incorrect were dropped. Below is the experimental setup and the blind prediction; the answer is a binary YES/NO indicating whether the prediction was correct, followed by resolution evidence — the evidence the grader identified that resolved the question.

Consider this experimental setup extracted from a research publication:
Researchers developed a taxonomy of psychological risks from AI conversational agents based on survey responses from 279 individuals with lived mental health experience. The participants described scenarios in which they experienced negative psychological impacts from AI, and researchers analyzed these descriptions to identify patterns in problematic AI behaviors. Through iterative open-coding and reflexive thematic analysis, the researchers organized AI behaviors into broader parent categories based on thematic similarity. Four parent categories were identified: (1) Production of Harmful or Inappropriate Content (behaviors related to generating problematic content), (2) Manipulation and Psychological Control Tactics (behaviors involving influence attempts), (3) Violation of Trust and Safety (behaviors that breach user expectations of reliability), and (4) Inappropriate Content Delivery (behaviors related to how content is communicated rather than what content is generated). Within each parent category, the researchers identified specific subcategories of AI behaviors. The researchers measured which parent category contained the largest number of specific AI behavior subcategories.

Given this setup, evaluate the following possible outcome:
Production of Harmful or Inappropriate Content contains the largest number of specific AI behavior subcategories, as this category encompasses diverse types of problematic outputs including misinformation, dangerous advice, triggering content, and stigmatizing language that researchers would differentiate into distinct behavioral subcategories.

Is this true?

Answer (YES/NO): YES